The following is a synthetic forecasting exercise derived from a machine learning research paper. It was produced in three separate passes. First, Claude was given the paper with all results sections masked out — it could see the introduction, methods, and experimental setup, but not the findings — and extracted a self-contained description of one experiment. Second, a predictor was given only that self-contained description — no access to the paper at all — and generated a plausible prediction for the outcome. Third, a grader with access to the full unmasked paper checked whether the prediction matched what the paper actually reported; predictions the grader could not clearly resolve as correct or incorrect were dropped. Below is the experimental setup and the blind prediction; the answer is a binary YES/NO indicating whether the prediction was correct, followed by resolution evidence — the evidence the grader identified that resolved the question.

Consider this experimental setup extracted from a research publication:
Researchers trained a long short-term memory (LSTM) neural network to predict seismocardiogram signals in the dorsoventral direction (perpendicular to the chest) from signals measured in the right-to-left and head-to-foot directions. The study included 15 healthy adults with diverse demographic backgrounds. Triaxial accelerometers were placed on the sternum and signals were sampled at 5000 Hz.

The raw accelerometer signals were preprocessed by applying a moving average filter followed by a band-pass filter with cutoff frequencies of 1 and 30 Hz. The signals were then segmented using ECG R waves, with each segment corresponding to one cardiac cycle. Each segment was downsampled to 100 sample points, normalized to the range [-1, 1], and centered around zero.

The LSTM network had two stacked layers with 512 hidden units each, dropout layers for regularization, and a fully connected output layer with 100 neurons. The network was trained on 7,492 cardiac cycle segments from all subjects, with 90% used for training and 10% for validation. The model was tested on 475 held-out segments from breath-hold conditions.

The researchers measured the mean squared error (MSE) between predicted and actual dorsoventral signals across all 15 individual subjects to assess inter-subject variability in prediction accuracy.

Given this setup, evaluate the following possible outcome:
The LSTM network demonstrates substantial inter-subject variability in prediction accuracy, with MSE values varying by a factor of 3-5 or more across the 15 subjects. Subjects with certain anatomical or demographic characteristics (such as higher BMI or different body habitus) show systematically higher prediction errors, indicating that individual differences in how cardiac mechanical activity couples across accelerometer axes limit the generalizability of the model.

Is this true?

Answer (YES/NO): NO